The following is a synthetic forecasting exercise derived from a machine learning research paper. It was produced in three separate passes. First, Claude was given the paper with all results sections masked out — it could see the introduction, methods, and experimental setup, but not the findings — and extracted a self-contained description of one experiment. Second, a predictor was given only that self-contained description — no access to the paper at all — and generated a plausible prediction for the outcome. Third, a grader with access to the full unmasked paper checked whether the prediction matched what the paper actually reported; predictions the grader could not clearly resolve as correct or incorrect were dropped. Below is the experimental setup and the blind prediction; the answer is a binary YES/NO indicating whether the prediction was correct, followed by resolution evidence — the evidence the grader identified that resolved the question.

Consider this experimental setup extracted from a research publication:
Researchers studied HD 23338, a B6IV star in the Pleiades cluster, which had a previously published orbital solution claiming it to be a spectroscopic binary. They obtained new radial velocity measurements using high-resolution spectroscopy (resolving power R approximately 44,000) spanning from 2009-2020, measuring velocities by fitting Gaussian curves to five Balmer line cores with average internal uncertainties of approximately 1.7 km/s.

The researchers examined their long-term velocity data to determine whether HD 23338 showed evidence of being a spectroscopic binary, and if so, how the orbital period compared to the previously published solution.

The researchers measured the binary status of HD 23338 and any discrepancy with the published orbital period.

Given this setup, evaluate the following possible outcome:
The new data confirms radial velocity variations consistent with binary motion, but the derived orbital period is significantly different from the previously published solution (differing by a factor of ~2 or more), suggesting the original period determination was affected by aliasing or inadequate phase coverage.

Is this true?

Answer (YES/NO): NO